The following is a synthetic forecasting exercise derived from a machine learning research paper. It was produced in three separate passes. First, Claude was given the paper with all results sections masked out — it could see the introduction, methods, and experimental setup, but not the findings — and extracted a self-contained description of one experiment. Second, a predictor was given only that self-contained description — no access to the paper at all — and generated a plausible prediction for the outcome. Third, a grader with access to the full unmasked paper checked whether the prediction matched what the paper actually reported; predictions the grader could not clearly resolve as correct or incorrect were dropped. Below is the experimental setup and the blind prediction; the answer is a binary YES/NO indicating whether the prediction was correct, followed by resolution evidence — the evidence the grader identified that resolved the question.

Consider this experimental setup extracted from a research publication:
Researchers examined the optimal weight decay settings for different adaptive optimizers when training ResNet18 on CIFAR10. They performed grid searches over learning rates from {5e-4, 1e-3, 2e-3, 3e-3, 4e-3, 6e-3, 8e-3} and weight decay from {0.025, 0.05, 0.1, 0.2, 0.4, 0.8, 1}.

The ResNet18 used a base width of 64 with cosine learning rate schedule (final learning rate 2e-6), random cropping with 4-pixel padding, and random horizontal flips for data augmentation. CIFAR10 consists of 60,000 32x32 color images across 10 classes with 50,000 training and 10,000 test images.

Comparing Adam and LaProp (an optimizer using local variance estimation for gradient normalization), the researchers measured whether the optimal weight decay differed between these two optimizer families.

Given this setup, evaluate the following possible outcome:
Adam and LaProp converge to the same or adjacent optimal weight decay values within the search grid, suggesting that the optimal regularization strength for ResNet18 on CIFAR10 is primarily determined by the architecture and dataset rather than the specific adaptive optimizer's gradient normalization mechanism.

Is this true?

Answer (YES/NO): YES